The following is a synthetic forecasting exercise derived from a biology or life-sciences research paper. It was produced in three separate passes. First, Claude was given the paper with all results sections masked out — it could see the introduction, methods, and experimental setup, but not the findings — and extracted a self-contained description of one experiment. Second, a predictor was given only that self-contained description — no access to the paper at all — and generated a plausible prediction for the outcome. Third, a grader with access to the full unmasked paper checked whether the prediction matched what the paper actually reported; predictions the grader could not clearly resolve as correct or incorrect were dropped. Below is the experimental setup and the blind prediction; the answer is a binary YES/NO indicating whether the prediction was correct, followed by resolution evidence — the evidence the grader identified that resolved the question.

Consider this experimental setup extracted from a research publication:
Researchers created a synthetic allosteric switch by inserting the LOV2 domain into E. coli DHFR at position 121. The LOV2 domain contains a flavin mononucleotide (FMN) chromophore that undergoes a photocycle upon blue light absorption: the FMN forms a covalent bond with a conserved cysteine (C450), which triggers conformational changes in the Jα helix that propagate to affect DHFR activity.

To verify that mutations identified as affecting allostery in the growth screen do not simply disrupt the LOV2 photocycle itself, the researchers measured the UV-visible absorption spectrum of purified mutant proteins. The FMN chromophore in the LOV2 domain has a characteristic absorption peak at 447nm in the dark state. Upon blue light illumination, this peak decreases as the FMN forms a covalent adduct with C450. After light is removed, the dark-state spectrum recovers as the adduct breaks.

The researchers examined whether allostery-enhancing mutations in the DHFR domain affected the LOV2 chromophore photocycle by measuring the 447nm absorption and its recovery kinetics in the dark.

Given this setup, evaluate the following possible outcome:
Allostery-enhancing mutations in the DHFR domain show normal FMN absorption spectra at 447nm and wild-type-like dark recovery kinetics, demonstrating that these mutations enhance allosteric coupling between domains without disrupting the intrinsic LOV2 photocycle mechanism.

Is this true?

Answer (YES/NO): YES